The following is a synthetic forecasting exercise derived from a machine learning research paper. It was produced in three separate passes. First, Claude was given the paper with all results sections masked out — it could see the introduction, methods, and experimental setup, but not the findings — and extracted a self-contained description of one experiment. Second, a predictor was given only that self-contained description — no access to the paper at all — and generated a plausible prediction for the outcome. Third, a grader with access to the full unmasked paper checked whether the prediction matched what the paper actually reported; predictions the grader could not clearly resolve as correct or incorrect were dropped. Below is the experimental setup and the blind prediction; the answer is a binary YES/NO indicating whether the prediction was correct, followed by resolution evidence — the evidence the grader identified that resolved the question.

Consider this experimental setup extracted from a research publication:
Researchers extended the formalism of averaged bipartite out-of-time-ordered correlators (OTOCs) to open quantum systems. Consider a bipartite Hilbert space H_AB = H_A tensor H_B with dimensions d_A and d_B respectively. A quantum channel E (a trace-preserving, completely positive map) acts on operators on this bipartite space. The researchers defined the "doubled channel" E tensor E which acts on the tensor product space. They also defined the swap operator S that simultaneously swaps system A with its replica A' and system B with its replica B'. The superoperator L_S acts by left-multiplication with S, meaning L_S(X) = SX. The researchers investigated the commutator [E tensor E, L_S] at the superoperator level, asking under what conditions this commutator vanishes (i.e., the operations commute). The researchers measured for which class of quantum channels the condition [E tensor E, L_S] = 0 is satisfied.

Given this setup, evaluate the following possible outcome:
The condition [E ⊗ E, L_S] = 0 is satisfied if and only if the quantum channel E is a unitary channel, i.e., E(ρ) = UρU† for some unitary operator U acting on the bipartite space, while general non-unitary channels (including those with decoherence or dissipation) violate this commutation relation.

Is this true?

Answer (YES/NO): YES